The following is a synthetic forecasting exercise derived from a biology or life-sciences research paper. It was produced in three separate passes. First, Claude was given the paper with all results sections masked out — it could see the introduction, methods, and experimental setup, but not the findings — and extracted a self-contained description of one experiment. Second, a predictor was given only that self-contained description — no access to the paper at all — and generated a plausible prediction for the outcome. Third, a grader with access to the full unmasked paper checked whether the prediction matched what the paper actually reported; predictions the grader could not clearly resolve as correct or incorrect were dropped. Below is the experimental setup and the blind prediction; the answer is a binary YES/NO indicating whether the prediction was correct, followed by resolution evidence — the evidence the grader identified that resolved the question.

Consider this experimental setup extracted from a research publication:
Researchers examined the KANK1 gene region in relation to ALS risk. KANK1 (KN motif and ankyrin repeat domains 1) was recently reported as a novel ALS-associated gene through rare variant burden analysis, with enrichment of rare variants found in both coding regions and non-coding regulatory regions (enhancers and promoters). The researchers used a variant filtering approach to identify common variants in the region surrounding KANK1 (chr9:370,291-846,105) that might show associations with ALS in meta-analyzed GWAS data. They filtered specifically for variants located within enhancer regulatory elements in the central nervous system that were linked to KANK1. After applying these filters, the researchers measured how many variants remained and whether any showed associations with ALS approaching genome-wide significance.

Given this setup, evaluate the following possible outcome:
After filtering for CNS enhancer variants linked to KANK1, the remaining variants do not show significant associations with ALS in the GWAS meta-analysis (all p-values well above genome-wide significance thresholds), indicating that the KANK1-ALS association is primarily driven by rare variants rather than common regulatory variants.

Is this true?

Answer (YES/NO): NO